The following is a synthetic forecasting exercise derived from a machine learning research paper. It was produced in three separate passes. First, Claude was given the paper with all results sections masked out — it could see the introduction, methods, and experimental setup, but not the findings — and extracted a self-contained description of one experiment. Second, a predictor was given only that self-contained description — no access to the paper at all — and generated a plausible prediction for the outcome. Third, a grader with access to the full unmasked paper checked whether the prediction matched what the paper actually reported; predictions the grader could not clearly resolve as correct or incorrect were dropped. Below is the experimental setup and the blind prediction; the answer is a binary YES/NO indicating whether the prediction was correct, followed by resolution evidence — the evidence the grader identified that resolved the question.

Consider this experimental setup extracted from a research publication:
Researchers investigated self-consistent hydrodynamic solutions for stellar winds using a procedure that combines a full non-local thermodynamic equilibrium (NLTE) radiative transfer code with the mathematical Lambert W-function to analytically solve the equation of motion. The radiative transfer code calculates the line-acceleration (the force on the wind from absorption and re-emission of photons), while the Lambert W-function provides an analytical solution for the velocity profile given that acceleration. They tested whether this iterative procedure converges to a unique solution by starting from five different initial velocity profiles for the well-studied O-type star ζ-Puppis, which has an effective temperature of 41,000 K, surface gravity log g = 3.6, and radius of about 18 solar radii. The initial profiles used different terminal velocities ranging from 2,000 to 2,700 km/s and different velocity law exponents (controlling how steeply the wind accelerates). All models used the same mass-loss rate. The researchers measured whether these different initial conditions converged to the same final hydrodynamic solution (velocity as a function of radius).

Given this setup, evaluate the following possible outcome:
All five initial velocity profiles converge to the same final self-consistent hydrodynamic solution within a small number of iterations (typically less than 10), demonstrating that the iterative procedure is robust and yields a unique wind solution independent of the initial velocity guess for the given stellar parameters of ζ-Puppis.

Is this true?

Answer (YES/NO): YES